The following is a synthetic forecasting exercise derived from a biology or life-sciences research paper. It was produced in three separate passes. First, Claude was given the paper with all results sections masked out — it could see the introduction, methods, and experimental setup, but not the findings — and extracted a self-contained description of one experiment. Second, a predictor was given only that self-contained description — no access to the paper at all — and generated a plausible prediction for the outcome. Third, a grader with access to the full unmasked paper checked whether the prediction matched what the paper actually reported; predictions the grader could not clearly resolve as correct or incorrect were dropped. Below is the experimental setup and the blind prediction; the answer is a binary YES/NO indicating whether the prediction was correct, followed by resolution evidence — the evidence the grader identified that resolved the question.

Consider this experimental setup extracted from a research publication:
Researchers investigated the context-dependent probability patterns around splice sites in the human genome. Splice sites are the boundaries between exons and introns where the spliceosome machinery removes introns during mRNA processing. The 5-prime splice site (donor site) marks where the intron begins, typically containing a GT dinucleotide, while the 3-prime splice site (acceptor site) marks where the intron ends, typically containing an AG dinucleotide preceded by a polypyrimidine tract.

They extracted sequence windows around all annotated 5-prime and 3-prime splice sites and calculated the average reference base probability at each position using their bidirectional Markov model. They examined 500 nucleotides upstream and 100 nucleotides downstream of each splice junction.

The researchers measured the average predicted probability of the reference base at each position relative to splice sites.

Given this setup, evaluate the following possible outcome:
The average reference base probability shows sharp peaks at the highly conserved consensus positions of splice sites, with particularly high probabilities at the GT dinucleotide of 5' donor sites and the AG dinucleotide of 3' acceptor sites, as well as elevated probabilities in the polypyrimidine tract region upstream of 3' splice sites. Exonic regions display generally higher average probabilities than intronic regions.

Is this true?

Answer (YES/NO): NO